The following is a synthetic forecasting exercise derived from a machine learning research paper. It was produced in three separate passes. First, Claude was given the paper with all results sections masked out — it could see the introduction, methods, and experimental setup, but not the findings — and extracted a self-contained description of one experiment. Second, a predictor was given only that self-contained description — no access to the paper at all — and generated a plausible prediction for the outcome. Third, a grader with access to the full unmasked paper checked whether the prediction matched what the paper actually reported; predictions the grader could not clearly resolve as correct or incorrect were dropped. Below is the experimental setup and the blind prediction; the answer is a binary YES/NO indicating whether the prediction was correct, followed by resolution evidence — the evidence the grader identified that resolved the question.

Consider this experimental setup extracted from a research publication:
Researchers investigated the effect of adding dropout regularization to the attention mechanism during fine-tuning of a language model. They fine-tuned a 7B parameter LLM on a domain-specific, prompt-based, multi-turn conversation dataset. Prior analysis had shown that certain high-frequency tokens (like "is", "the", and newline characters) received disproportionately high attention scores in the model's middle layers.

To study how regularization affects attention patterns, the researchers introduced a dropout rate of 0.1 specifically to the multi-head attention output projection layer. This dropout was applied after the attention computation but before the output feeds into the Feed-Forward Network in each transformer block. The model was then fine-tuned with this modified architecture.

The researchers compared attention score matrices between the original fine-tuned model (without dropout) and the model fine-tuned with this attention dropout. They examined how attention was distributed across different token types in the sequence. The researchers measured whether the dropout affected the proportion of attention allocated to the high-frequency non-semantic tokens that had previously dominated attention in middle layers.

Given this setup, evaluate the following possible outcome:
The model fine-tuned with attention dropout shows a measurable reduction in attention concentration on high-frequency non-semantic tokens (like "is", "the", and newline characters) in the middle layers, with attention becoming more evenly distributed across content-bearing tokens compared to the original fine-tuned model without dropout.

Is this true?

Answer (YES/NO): YES